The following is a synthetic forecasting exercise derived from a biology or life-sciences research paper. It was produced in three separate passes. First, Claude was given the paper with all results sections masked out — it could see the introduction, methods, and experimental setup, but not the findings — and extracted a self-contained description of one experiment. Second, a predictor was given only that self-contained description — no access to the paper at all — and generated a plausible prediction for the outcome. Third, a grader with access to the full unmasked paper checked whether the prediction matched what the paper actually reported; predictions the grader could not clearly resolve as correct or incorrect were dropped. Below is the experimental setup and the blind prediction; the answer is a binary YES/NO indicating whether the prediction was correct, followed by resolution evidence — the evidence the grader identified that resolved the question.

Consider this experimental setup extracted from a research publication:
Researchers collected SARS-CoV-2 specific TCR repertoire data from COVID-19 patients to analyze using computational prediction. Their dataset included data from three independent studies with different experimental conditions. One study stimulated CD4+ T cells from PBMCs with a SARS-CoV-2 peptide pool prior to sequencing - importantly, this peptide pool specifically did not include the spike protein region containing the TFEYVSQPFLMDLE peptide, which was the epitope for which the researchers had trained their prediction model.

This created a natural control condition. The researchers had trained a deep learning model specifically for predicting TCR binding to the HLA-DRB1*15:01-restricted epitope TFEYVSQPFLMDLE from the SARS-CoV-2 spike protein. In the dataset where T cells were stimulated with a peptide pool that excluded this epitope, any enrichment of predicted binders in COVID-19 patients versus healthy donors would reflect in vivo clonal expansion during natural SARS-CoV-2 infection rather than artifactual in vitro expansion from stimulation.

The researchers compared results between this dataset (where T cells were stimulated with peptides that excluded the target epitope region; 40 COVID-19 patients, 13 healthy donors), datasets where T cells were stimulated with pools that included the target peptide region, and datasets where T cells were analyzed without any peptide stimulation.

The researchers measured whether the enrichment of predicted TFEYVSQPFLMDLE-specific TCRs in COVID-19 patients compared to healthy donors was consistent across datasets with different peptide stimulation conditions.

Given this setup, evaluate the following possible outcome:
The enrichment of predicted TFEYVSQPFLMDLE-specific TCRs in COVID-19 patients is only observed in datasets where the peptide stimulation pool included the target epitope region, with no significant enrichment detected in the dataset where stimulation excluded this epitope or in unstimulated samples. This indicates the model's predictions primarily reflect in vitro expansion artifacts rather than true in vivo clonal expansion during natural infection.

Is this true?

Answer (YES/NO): NO